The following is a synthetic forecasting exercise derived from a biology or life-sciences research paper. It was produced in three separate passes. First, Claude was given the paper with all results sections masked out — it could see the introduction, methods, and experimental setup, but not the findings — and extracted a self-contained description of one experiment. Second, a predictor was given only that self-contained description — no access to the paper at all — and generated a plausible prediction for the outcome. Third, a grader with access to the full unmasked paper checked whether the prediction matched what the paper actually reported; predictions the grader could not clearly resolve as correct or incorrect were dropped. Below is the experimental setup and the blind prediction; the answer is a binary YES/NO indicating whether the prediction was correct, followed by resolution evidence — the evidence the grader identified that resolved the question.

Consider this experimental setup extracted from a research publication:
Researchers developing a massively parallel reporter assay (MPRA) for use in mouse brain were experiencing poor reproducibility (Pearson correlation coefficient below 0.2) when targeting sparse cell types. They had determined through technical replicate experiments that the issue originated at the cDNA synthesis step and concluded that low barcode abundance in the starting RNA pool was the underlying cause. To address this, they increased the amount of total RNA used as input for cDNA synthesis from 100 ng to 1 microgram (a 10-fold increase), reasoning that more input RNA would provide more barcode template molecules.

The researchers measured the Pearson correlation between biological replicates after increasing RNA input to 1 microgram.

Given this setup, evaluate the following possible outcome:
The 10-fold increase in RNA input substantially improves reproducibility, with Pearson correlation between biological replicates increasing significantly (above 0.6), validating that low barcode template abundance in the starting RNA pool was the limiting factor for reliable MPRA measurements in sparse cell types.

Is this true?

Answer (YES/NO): NO